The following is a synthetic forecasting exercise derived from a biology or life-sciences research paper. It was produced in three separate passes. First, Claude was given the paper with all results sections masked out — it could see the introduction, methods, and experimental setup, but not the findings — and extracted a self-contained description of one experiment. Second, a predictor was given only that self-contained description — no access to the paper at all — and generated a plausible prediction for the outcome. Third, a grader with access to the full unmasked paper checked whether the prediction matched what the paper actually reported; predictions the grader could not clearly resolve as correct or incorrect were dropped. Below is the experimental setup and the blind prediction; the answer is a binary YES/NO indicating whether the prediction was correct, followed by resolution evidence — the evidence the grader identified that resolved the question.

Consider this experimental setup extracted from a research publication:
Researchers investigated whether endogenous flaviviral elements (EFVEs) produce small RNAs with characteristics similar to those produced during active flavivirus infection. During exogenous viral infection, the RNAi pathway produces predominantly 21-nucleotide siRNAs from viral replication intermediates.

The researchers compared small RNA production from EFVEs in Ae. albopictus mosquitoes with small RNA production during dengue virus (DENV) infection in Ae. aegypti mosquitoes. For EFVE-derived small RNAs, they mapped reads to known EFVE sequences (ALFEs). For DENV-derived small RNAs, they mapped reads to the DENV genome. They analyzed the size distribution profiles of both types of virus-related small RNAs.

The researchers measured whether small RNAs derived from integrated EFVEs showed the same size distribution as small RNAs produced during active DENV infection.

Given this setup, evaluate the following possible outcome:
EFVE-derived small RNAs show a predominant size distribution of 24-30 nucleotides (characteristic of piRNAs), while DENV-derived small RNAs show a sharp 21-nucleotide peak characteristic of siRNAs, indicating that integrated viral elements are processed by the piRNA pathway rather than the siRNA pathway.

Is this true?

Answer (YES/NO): YES